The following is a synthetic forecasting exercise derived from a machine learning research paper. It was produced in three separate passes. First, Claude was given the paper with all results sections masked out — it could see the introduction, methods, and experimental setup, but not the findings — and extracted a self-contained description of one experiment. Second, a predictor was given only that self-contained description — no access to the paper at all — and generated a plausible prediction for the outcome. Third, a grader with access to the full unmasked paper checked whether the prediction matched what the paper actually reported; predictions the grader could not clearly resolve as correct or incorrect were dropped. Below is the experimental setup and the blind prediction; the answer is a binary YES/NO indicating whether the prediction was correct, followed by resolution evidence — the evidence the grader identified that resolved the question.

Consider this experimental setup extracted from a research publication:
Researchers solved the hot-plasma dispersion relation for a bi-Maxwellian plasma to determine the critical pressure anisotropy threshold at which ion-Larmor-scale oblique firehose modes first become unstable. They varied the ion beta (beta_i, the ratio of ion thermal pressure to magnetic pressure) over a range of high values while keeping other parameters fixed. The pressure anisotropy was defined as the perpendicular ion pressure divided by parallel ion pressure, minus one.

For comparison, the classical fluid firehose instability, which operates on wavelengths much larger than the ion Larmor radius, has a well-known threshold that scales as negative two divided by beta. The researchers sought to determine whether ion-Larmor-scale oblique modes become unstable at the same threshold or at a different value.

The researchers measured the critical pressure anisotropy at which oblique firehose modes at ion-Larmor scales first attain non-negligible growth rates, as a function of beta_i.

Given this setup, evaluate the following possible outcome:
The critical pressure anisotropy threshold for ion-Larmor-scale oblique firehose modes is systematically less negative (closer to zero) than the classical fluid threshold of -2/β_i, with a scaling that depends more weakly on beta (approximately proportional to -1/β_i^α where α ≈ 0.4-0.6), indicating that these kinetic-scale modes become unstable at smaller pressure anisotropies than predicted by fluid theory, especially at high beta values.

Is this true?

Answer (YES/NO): NO